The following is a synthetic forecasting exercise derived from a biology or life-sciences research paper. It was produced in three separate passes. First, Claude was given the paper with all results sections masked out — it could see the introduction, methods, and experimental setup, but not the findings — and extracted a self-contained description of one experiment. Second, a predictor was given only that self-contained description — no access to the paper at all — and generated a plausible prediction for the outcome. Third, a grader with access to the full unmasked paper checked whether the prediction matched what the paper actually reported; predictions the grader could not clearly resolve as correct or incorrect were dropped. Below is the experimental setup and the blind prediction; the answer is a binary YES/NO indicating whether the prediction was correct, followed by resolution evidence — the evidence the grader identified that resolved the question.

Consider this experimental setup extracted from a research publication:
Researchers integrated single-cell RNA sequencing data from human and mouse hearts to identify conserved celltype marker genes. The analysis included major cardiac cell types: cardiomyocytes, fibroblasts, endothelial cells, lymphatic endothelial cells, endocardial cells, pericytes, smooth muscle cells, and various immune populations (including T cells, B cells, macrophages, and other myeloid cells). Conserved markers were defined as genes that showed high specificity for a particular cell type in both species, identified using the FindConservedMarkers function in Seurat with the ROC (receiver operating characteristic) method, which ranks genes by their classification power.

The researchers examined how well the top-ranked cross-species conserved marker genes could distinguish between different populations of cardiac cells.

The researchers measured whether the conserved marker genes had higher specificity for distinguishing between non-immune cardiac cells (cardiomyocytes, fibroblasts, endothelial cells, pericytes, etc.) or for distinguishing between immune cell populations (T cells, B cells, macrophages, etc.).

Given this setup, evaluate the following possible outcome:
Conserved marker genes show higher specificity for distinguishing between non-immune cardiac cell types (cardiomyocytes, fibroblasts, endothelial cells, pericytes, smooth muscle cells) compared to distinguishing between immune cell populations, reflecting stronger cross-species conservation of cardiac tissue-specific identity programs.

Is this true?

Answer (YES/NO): YES